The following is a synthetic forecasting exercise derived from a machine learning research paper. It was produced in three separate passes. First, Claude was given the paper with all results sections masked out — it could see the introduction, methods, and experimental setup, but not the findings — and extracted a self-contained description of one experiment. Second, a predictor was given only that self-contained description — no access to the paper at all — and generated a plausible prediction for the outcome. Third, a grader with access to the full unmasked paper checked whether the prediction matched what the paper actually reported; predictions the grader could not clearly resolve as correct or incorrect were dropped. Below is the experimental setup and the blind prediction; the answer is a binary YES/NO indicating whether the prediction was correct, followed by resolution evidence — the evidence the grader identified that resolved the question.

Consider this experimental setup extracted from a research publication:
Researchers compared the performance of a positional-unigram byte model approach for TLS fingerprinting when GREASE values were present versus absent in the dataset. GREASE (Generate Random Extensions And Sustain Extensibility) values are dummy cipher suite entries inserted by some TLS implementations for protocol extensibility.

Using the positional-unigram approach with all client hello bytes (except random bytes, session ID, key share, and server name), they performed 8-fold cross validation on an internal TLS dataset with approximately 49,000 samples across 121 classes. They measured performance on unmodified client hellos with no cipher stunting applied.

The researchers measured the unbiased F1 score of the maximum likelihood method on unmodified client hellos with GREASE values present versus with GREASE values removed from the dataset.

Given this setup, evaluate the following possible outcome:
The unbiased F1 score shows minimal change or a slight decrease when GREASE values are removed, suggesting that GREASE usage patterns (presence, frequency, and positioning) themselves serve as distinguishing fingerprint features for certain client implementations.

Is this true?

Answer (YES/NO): YES